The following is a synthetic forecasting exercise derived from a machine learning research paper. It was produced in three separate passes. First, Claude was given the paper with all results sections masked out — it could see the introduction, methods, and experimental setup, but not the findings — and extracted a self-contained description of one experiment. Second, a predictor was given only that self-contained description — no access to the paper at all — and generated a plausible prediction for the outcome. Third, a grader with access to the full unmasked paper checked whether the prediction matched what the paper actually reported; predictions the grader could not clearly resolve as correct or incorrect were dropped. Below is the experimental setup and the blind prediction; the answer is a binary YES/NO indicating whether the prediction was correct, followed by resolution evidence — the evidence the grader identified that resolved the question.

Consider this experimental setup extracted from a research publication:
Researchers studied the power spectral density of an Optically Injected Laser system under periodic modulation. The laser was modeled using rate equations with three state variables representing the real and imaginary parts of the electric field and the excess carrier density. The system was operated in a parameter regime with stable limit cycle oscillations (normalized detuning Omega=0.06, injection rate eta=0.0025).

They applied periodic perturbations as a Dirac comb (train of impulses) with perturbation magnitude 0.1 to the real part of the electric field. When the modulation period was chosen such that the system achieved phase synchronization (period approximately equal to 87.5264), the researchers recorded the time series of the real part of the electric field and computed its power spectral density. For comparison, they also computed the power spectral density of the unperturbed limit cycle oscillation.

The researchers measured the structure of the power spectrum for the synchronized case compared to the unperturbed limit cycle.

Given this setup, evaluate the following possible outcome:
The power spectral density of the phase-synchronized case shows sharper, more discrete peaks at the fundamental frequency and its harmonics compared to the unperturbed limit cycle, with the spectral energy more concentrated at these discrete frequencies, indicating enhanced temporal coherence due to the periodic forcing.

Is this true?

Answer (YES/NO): NO